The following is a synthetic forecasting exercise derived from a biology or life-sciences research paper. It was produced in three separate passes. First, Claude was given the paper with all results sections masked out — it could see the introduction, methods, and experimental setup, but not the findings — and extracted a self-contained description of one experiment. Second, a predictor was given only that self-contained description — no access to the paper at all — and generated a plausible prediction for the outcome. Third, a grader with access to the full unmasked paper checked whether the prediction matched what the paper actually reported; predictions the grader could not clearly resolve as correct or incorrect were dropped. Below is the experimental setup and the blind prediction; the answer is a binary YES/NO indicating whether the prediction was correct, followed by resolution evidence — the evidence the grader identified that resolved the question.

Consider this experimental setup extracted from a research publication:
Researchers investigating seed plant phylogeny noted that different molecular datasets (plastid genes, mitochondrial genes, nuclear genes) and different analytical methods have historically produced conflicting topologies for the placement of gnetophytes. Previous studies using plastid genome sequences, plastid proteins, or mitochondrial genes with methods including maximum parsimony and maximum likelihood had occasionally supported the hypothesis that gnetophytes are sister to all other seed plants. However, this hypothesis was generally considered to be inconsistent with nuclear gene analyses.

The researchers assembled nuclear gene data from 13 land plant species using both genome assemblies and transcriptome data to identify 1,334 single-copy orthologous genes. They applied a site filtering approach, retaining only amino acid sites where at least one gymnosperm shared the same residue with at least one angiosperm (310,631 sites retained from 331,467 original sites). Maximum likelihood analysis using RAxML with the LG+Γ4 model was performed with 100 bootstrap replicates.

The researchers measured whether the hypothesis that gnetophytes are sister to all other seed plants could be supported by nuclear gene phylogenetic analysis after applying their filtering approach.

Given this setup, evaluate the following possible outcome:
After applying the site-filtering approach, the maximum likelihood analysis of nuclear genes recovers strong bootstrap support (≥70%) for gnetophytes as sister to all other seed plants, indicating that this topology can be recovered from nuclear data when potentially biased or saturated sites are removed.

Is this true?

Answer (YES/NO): YES